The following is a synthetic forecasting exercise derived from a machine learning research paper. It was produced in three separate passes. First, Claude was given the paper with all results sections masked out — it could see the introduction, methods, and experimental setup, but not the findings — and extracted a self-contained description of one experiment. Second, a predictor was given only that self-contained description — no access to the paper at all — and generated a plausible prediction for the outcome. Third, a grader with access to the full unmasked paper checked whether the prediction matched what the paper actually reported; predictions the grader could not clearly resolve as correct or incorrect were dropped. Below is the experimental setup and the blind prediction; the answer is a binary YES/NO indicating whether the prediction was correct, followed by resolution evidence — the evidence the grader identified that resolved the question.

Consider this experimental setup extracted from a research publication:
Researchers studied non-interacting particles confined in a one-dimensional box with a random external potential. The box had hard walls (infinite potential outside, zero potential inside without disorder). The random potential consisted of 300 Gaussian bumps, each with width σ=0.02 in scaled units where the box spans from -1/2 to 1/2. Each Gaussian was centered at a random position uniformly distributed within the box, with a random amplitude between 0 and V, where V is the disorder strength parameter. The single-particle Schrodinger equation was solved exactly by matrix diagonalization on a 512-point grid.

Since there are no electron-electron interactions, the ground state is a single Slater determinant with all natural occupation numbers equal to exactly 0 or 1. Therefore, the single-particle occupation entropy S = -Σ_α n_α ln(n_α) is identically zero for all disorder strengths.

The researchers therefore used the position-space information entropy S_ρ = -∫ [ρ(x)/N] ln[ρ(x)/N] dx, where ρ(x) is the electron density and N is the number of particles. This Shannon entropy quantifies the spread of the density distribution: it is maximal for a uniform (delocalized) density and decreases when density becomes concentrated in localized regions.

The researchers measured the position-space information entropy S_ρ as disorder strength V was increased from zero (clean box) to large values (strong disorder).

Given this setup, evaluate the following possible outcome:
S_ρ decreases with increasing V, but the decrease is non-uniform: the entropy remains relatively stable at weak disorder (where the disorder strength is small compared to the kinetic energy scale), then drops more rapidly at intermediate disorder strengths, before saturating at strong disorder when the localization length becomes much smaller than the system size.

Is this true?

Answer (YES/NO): NO